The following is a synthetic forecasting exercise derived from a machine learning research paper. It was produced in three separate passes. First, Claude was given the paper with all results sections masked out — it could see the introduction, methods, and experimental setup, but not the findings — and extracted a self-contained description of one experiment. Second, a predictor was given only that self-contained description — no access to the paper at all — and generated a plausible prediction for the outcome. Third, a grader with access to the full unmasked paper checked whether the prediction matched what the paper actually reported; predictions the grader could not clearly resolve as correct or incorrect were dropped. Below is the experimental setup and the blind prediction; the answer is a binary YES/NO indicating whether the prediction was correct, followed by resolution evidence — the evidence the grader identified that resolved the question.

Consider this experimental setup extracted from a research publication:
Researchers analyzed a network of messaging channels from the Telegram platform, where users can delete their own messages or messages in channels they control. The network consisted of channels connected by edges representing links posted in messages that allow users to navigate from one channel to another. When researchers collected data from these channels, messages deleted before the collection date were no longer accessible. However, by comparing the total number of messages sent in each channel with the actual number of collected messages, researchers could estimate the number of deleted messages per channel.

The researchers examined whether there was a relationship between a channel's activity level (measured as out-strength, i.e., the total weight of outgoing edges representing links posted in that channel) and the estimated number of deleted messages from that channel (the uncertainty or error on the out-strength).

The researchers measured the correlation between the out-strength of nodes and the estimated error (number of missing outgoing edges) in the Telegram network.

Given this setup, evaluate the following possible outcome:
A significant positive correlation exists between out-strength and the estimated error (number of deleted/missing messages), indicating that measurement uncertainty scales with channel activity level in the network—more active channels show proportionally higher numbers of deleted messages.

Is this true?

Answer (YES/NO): YES